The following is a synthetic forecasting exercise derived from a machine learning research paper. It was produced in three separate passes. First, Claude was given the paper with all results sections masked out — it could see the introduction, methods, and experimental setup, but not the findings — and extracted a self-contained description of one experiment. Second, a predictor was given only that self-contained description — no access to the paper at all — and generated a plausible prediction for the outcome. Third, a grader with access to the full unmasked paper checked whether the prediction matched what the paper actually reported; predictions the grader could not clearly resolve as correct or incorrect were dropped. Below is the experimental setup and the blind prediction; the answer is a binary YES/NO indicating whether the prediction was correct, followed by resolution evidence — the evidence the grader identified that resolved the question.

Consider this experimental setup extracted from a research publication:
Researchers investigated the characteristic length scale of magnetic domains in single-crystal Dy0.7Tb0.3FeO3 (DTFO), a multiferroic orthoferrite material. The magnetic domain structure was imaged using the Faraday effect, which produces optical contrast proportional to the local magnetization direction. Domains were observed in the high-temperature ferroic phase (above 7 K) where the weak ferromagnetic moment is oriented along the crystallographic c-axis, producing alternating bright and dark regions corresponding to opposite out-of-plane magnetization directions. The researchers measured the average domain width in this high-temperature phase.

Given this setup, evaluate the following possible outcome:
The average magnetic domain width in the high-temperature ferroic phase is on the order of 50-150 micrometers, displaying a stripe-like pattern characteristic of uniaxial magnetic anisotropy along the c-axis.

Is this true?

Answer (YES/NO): NO